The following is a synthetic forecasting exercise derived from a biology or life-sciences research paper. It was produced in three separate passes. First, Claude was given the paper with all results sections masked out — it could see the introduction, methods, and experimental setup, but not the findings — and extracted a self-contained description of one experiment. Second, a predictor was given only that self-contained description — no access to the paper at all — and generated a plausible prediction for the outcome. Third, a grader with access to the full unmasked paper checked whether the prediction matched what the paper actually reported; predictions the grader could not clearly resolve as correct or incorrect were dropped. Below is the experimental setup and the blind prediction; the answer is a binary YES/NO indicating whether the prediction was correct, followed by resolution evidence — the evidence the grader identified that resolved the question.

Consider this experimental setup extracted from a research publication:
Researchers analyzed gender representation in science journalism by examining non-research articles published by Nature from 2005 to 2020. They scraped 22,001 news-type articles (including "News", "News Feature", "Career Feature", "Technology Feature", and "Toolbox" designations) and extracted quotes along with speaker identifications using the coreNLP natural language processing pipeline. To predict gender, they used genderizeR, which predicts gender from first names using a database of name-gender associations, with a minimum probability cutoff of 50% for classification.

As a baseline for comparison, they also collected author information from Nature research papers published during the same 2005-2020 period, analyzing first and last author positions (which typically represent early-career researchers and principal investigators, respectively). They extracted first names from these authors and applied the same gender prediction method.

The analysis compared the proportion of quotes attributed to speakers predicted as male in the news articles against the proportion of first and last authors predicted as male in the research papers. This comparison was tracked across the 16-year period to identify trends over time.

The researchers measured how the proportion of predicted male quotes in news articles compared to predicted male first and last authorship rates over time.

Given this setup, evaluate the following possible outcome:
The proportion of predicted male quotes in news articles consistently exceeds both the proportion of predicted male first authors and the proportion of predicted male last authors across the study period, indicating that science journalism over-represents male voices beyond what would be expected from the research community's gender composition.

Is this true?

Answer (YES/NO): NO